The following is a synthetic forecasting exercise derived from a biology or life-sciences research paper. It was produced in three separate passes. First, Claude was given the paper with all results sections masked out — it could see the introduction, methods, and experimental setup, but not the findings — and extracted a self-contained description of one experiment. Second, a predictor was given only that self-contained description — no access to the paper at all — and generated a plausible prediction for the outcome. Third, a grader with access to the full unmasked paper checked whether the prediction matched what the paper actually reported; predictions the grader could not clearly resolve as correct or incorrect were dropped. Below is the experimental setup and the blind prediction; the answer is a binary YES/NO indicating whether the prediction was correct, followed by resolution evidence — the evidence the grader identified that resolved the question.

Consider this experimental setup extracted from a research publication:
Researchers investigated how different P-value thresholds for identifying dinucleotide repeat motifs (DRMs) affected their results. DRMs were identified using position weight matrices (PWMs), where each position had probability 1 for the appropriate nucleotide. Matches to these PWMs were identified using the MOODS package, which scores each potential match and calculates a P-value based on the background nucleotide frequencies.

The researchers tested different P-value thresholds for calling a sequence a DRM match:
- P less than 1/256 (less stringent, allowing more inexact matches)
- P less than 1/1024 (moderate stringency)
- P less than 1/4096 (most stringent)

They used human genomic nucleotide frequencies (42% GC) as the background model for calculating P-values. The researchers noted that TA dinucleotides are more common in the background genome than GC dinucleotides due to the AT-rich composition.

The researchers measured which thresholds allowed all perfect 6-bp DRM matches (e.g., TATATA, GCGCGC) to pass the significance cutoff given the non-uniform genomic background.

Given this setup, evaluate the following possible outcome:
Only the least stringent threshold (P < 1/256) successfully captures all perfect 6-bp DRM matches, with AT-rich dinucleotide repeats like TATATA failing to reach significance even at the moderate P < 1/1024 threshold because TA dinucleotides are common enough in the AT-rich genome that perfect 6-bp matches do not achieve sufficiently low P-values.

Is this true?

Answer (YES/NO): NO